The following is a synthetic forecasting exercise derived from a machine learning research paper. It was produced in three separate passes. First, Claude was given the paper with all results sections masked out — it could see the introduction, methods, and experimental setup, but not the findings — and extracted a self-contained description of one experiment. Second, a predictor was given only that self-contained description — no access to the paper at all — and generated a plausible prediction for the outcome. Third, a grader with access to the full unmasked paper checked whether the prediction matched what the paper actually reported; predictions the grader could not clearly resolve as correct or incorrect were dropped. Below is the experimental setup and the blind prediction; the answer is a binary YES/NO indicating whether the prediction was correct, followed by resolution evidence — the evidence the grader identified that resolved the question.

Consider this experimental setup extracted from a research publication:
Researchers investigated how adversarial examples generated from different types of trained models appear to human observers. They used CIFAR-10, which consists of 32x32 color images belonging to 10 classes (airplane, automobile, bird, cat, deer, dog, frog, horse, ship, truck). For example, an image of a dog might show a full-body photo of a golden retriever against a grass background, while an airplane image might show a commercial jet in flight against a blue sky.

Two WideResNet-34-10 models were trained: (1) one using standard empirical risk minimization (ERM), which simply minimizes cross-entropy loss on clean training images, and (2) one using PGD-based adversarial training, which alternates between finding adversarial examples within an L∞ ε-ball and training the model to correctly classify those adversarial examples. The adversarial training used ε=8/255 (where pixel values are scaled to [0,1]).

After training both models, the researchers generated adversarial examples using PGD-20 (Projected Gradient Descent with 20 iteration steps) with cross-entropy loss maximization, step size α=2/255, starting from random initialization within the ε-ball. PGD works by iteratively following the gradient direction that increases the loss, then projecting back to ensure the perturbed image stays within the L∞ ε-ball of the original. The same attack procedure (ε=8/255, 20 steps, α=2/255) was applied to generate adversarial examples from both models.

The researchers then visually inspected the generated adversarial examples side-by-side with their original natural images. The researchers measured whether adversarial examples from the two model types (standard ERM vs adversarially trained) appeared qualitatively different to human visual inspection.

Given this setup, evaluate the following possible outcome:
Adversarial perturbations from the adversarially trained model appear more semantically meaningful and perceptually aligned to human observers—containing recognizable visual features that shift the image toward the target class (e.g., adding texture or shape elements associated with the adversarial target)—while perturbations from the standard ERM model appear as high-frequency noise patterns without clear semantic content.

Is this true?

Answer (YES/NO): YES